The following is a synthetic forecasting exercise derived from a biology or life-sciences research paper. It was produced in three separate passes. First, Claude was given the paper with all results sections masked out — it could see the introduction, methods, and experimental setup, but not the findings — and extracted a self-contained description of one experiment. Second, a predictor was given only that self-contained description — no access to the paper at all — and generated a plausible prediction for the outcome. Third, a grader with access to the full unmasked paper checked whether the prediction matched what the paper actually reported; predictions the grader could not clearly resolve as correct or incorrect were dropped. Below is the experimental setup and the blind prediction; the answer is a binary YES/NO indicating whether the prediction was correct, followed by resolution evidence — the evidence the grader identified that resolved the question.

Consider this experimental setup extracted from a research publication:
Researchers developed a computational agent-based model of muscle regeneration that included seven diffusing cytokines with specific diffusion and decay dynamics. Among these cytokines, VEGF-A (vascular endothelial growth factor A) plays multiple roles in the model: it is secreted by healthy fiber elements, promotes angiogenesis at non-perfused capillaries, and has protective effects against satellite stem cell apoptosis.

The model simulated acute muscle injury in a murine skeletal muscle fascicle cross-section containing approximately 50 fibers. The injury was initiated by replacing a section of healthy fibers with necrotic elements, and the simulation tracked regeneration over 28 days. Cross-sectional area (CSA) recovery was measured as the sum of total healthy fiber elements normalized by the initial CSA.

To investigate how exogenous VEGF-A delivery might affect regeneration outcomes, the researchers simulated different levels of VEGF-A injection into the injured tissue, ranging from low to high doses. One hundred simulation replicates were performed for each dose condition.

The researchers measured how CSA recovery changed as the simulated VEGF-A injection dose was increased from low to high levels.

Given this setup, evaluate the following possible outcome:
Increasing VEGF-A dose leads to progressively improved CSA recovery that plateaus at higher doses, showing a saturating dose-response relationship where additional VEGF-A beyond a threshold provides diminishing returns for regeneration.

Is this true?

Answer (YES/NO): NO